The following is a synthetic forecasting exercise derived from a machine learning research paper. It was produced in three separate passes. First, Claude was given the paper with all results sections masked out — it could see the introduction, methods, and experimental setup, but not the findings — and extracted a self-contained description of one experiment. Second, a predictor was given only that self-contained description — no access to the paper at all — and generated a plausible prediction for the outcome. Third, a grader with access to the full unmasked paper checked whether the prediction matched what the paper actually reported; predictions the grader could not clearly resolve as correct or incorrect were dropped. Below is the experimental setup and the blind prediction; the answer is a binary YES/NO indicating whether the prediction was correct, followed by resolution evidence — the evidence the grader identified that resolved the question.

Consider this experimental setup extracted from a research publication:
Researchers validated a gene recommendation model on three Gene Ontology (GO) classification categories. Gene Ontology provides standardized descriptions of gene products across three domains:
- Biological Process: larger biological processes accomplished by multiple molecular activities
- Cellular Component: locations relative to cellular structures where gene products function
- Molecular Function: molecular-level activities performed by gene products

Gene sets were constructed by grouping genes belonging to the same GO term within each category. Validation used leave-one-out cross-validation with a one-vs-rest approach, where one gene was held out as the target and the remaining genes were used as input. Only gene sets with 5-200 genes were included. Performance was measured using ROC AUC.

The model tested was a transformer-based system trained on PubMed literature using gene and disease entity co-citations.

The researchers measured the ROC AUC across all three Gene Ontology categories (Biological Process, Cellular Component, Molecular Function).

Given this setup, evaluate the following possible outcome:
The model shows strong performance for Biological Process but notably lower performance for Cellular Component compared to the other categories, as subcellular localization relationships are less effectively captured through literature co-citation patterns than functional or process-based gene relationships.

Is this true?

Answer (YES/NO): NO